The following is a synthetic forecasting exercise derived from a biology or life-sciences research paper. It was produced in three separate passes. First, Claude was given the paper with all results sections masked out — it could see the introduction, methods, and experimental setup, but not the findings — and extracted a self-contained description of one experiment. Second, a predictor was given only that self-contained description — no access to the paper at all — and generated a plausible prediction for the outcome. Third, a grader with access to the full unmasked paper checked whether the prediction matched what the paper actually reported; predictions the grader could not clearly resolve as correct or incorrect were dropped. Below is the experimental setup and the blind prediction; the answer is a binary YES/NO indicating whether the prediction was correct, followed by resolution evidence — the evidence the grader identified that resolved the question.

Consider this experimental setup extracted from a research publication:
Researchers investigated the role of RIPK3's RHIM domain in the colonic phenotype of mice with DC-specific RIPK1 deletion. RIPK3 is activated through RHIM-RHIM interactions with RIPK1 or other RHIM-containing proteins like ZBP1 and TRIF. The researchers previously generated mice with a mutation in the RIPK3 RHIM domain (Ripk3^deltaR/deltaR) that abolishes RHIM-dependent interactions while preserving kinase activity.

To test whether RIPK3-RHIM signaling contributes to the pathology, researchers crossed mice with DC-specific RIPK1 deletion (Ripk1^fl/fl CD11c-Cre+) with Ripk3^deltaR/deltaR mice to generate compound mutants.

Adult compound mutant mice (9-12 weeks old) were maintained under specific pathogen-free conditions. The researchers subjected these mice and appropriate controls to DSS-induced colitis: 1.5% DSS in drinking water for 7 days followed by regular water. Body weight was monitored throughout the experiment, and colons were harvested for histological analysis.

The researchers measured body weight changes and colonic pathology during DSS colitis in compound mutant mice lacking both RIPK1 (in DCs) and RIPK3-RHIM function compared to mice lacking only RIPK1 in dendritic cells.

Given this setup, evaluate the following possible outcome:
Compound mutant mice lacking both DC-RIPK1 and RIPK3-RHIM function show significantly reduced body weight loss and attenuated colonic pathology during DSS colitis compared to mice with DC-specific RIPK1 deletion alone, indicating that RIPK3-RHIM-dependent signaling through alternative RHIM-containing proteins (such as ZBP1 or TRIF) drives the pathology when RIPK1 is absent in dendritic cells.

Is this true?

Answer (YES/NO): NO